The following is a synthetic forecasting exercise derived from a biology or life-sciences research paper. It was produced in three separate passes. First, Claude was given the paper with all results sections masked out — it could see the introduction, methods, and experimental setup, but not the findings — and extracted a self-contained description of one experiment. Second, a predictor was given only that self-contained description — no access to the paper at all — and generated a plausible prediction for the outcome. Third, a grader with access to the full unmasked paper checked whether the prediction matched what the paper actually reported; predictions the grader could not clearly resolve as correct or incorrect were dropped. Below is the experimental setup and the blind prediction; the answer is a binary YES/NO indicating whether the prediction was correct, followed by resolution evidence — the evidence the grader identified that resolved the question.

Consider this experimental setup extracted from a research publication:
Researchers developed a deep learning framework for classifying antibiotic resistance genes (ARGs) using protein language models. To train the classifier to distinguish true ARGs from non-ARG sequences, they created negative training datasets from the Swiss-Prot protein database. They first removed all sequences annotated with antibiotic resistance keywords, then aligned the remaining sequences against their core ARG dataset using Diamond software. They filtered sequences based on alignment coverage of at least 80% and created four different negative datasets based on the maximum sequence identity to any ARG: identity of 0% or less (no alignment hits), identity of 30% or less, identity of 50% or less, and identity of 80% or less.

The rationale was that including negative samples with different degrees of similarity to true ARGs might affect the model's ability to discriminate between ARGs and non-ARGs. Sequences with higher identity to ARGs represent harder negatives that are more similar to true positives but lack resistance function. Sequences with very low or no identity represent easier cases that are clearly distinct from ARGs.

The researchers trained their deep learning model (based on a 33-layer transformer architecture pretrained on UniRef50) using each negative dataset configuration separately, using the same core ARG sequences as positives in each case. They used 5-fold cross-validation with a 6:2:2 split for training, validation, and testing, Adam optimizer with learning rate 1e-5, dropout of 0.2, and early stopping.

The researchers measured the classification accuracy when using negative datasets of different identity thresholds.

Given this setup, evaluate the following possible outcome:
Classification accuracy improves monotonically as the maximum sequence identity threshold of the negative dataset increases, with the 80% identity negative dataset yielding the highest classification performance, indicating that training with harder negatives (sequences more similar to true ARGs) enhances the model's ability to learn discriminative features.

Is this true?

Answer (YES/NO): NO